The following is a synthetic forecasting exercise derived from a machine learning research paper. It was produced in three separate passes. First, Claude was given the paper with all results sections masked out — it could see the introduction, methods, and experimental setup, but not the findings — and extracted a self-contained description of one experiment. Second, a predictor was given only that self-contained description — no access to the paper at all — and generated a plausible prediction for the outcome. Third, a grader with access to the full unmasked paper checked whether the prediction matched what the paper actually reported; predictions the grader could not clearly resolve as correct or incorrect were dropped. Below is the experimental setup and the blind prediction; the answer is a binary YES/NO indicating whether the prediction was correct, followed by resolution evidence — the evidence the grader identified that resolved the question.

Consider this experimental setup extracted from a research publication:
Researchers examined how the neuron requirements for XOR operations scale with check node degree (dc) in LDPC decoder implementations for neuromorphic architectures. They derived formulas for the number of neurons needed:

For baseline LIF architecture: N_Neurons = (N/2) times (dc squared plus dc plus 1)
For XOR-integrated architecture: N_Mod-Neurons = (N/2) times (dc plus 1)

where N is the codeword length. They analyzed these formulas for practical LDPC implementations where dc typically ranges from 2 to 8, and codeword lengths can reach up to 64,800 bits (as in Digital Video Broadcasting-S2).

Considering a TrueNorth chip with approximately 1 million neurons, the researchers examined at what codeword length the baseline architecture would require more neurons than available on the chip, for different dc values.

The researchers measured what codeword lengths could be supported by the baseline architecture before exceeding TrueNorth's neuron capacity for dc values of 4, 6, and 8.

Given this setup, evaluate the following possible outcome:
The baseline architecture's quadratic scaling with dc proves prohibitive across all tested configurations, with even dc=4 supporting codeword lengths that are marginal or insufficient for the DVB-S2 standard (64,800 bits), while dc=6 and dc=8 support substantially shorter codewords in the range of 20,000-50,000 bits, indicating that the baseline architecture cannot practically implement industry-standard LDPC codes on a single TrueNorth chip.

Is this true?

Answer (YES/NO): YES